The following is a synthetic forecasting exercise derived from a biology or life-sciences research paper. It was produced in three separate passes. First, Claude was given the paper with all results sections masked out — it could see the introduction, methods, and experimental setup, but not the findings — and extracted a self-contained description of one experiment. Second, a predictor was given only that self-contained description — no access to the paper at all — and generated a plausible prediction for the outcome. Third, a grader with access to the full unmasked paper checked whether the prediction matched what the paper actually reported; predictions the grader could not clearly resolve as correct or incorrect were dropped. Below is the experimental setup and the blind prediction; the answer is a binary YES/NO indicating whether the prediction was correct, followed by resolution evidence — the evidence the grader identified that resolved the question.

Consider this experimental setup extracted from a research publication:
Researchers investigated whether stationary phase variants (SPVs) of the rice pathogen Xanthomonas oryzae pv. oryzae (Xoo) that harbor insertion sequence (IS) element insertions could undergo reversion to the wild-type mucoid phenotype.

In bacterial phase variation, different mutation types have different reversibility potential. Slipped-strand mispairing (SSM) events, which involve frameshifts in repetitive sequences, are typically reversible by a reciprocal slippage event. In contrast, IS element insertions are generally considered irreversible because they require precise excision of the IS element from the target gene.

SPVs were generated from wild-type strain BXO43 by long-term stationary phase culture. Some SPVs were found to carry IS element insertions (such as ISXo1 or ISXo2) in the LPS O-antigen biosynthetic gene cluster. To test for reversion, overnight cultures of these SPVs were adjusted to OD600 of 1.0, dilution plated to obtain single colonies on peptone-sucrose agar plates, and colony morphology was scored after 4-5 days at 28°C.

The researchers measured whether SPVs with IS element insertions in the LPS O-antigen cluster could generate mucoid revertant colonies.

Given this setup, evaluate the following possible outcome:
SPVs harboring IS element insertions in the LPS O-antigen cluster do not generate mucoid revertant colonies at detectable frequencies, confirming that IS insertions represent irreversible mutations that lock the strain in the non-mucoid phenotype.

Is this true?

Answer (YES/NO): NO